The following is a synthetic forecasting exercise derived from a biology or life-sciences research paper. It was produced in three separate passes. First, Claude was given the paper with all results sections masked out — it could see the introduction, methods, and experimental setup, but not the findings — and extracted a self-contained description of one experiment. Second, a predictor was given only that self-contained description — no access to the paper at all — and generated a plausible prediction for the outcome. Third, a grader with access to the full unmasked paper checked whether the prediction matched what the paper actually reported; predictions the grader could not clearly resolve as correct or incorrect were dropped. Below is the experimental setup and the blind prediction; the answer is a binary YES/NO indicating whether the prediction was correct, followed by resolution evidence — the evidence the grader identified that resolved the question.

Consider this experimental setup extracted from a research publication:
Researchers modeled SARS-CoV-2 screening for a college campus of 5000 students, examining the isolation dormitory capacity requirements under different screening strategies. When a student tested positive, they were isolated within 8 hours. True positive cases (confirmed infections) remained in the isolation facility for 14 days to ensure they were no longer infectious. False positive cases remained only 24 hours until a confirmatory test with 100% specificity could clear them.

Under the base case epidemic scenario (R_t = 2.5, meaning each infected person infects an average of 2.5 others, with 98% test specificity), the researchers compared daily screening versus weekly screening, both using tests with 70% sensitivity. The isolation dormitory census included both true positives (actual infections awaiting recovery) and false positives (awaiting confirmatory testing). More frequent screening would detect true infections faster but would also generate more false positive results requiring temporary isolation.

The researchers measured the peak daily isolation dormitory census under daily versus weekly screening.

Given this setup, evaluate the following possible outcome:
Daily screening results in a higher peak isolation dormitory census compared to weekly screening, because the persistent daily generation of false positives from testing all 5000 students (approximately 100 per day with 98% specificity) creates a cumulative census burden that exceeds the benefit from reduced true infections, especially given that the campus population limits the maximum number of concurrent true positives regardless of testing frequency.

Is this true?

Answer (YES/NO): NO